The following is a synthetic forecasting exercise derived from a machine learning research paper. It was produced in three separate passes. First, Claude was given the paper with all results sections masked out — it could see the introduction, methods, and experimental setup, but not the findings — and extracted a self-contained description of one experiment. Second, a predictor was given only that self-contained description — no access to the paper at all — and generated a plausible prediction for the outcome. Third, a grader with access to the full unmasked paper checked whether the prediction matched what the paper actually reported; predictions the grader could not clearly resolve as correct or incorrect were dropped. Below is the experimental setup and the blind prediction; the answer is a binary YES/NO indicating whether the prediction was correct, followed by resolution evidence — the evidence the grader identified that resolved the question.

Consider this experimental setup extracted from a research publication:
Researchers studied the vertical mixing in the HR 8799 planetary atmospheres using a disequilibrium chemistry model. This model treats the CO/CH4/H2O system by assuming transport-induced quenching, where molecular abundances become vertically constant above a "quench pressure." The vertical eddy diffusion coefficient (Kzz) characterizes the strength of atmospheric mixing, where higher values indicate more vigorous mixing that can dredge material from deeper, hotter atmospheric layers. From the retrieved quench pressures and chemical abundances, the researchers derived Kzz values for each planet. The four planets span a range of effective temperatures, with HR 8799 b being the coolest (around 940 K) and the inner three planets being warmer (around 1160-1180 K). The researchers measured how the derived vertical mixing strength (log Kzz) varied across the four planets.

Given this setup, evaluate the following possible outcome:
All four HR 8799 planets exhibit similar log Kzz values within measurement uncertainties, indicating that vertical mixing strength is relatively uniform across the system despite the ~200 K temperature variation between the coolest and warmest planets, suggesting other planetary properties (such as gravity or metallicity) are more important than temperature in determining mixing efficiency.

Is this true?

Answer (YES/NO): NO